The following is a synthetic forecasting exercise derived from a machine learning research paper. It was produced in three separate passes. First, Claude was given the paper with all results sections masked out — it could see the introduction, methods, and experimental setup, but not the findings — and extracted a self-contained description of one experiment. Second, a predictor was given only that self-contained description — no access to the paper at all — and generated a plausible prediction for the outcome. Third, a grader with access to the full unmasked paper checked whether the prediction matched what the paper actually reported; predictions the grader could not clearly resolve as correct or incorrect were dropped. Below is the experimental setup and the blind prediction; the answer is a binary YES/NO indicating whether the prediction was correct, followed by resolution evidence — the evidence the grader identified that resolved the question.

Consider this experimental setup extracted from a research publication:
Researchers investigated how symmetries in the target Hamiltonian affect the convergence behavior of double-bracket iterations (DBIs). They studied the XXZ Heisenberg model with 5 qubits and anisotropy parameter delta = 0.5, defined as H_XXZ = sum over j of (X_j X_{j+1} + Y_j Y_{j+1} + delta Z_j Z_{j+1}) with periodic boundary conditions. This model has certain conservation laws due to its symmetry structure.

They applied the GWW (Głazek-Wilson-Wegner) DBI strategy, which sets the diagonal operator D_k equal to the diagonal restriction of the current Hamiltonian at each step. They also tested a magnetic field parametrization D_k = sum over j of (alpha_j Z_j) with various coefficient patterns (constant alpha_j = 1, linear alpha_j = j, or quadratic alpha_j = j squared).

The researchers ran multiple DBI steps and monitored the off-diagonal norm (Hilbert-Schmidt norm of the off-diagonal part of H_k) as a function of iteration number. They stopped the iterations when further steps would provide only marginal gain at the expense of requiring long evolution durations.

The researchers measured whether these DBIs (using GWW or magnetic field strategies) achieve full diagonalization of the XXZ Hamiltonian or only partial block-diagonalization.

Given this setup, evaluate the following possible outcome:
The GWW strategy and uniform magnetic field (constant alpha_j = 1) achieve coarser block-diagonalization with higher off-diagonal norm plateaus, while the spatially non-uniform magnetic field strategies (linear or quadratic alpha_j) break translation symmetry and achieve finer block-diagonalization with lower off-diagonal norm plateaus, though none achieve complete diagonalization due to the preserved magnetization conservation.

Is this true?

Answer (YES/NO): NO